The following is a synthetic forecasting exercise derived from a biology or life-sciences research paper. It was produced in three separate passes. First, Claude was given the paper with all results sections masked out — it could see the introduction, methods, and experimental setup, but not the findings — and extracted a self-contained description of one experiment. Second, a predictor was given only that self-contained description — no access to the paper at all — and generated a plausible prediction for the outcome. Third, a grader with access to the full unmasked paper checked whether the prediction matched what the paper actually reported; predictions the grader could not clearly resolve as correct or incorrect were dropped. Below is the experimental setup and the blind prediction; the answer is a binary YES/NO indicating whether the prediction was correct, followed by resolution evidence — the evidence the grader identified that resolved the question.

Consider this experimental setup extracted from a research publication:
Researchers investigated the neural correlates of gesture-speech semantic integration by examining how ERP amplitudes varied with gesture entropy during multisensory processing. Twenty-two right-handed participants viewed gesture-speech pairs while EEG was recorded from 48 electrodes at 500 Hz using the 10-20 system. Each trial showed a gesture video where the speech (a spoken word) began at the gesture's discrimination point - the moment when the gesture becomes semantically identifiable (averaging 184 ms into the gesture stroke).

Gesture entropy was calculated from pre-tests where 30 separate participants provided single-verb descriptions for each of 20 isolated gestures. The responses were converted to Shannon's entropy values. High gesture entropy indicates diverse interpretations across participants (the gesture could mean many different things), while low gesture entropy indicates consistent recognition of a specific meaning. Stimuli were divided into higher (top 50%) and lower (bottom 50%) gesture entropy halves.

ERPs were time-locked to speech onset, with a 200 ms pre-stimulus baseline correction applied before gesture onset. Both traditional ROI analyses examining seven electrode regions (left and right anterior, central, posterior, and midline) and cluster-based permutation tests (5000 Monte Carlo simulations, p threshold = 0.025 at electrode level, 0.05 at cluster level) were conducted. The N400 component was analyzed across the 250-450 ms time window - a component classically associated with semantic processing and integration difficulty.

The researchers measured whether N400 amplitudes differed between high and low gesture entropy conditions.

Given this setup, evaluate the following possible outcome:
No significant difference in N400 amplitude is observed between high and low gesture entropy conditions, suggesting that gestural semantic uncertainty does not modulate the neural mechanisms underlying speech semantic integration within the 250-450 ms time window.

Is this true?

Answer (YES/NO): NO